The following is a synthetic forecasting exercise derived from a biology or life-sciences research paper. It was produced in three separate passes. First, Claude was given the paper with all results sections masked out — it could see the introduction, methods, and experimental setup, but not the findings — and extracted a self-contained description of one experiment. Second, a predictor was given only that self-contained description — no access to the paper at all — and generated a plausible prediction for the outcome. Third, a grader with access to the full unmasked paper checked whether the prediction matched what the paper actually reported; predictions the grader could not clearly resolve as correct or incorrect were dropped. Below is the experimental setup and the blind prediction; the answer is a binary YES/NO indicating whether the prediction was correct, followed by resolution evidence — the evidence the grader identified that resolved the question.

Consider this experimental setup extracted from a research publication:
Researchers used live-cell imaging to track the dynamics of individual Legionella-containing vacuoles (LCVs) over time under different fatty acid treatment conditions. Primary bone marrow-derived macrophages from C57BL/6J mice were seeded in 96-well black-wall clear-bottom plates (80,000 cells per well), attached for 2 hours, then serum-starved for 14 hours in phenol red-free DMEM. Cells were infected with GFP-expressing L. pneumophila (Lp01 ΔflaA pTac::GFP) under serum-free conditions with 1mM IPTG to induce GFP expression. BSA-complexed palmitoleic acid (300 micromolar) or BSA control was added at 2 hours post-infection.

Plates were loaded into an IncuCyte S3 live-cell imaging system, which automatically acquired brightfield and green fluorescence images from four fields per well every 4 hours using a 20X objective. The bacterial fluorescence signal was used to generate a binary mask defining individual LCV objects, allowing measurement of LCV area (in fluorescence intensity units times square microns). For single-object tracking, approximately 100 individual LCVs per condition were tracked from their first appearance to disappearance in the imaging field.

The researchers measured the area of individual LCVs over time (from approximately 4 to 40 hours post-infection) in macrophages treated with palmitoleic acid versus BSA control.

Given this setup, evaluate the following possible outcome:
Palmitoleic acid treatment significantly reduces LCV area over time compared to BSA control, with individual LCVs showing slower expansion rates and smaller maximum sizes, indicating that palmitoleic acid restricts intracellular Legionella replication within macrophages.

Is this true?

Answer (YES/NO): NO